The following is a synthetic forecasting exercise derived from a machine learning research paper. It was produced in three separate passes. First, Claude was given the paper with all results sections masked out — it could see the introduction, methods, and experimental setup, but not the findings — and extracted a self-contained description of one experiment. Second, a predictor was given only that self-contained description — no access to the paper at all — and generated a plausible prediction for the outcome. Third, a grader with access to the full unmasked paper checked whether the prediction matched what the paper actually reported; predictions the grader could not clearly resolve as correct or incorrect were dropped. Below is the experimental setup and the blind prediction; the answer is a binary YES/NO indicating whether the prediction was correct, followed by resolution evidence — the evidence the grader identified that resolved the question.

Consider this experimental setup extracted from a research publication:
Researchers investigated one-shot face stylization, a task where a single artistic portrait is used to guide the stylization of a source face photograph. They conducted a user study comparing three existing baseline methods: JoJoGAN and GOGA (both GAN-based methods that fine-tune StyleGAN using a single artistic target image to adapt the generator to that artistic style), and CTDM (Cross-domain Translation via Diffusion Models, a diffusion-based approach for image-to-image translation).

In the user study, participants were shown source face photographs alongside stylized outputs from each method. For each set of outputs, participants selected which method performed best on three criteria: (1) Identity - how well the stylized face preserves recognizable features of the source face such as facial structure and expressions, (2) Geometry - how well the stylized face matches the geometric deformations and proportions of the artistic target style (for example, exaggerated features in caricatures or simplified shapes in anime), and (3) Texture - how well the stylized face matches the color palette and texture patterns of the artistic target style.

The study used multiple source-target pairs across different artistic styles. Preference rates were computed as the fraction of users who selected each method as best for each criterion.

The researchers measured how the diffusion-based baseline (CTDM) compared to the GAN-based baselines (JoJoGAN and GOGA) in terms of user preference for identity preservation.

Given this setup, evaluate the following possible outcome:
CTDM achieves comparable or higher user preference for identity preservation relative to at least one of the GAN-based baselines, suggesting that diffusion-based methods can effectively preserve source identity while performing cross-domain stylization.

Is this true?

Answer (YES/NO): NO